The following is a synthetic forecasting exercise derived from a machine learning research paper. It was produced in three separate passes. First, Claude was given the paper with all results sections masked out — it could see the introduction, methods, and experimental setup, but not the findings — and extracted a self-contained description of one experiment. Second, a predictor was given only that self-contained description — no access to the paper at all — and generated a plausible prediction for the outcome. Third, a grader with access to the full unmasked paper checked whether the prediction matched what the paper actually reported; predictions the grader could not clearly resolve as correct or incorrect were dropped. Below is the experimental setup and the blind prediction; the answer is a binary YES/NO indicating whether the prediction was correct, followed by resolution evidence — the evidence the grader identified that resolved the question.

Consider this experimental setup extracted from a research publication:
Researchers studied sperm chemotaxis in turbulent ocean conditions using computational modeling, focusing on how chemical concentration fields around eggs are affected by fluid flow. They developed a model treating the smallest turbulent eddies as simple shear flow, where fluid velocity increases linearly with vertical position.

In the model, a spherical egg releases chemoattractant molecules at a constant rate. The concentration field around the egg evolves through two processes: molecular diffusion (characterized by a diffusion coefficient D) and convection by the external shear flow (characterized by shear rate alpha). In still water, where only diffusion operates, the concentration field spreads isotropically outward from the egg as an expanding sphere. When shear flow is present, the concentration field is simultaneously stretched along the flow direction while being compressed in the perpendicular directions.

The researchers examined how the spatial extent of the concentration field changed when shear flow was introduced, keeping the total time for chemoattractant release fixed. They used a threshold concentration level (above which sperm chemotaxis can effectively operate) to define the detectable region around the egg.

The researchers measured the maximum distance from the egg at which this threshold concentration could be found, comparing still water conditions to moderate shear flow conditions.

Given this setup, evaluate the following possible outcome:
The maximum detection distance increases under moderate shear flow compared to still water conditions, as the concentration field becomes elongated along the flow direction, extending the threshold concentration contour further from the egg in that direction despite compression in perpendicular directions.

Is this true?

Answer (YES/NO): YES